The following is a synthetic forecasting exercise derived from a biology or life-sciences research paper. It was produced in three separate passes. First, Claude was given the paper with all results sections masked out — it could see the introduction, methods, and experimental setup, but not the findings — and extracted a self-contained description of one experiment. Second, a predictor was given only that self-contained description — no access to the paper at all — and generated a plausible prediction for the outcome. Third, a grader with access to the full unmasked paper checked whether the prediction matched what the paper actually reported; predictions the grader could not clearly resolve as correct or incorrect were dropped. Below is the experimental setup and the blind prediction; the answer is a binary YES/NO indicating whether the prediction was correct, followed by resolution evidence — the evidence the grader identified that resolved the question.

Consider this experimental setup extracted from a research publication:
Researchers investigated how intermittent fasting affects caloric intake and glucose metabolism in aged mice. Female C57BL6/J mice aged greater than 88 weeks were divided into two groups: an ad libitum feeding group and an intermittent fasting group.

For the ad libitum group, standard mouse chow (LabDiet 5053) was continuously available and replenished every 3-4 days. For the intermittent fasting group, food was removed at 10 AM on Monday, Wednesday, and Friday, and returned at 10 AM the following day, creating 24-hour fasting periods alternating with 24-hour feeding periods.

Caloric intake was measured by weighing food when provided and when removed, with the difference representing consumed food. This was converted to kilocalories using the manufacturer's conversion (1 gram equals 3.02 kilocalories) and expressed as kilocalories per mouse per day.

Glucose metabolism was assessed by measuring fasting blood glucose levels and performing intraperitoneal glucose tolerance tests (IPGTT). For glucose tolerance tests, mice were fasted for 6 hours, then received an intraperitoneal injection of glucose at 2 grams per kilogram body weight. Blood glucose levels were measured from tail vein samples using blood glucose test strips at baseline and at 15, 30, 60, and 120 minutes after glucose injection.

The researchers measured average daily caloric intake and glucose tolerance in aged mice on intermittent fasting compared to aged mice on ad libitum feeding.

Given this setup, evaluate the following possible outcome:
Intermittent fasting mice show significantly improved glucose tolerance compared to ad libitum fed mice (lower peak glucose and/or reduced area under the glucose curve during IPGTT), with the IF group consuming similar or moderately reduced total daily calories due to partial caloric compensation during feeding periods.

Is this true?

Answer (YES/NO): YES